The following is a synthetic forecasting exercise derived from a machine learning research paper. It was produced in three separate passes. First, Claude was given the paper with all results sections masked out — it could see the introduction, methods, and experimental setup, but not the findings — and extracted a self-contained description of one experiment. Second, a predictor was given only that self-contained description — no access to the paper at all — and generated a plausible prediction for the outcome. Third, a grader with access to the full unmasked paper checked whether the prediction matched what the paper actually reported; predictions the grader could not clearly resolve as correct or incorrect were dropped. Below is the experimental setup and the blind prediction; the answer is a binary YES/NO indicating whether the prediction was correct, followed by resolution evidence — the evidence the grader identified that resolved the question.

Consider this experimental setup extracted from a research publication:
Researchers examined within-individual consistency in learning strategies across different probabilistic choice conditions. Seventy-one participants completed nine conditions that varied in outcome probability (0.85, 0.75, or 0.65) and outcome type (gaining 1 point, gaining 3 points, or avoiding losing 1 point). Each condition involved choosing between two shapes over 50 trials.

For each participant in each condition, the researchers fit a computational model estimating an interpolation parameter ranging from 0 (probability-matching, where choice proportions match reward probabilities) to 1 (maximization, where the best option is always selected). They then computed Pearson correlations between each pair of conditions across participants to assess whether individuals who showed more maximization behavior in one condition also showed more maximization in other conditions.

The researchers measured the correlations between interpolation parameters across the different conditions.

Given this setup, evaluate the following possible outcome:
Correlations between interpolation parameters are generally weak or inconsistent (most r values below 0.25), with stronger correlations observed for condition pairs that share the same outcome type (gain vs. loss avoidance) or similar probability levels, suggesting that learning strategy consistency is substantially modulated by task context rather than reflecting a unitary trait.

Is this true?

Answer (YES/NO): NO